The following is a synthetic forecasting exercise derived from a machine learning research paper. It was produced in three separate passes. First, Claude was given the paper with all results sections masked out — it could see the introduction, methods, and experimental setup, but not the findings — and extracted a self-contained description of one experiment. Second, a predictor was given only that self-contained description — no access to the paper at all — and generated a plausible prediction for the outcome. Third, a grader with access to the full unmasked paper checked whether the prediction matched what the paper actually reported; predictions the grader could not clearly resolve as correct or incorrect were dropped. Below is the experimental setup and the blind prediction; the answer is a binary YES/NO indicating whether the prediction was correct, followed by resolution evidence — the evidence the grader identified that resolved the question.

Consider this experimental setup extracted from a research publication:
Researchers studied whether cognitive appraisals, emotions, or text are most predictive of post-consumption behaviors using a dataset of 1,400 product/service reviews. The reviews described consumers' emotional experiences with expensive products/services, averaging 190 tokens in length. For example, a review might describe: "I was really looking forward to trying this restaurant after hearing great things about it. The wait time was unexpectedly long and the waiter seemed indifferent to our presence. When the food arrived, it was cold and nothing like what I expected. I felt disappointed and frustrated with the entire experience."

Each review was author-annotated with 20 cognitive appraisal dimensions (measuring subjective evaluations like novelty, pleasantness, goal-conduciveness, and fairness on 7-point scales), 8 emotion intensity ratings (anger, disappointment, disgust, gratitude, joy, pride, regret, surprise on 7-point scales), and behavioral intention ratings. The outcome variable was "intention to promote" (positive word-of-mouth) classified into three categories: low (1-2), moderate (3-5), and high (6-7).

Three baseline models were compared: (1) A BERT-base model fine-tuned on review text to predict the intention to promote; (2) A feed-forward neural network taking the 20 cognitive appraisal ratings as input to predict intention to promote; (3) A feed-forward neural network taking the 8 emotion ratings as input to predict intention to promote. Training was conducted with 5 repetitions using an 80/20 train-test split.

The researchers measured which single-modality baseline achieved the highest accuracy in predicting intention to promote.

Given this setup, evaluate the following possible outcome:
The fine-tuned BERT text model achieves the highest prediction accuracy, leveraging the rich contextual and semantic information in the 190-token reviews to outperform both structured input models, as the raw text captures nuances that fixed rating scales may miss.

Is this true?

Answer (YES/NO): NO